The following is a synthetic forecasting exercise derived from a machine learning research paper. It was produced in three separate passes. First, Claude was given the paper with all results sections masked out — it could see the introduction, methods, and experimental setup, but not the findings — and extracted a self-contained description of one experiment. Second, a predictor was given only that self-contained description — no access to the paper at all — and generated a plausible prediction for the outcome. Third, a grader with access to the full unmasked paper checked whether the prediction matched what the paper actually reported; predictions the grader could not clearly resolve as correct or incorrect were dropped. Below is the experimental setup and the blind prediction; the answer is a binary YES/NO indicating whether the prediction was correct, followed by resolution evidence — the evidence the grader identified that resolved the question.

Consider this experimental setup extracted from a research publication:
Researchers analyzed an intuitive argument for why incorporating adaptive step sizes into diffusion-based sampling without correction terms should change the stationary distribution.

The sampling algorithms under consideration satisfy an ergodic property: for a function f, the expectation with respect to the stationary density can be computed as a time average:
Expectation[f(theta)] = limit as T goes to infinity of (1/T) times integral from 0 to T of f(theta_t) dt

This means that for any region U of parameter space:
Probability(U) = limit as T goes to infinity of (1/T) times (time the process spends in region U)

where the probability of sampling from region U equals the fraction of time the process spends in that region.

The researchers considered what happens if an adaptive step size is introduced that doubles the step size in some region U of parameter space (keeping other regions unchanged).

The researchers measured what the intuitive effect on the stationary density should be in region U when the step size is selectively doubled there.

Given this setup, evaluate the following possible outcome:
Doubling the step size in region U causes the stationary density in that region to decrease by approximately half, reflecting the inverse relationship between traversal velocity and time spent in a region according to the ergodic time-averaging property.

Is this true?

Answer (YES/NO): YES